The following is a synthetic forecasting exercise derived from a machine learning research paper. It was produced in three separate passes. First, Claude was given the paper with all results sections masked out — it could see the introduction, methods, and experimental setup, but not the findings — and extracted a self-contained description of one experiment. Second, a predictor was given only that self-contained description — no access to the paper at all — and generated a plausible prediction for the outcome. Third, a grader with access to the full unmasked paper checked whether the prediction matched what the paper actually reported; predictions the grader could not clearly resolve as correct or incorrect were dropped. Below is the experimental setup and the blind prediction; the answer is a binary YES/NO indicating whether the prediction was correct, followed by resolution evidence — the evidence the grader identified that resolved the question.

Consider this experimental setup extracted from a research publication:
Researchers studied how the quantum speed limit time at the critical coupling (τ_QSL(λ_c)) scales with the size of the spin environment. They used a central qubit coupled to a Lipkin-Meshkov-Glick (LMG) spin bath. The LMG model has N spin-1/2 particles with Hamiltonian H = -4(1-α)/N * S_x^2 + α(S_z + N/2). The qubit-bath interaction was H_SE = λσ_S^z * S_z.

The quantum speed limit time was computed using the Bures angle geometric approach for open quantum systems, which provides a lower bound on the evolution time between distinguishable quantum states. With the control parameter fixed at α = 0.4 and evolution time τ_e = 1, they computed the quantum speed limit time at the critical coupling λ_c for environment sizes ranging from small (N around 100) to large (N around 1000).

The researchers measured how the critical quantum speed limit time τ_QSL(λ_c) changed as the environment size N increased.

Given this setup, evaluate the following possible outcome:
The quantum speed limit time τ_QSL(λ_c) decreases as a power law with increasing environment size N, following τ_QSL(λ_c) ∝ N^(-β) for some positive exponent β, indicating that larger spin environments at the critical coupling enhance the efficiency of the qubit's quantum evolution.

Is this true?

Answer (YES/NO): NO